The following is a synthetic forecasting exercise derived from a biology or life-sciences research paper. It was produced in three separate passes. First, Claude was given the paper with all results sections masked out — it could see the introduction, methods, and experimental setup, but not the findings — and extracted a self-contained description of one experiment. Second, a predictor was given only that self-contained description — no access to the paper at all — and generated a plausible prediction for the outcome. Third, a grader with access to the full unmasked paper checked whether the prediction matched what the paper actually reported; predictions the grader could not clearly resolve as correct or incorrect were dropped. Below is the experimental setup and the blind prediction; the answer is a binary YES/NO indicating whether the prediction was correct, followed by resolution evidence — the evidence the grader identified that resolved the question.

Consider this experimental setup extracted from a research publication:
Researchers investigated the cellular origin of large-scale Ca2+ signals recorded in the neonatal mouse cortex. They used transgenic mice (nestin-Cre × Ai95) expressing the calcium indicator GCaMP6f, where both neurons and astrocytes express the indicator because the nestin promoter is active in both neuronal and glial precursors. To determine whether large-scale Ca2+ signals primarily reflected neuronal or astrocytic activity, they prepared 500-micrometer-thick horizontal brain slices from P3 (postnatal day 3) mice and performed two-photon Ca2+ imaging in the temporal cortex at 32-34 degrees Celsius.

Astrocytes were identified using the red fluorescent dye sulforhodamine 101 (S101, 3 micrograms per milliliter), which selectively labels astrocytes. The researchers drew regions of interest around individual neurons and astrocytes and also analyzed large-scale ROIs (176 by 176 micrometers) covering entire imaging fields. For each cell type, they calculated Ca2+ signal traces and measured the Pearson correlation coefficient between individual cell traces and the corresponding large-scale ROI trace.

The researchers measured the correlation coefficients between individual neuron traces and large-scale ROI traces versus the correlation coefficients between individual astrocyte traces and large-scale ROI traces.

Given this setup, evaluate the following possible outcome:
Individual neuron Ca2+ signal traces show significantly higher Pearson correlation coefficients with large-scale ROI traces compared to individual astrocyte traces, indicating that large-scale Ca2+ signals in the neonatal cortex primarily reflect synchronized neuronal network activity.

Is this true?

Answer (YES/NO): YES